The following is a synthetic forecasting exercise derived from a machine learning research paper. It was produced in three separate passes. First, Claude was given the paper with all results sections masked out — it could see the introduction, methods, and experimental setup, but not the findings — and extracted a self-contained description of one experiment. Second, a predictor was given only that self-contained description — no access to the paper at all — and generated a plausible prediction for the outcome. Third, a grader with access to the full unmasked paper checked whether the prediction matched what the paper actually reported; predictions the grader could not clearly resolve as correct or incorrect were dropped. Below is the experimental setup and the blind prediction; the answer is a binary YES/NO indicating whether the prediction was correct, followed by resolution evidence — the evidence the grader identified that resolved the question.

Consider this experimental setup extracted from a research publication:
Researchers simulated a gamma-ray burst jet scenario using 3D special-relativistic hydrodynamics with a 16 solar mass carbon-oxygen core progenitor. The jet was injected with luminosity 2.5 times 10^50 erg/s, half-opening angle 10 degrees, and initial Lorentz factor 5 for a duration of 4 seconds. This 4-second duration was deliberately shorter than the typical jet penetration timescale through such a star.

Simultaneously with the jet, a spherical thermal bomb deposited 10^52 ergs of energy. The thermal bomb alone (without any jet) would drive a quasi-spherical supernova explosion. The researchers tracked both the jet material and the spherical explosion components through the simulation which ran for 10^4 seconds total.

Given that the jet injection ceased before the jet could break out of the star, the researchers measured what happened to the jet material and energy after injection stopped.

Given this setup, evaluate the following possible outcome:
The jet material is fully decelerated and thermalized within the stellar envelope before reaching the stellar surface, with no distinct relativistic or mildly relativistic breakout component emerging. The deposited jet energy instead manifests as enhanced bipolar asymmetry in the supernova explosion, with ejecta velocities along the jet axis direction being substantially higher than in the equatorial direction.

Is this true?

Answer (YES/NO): NO